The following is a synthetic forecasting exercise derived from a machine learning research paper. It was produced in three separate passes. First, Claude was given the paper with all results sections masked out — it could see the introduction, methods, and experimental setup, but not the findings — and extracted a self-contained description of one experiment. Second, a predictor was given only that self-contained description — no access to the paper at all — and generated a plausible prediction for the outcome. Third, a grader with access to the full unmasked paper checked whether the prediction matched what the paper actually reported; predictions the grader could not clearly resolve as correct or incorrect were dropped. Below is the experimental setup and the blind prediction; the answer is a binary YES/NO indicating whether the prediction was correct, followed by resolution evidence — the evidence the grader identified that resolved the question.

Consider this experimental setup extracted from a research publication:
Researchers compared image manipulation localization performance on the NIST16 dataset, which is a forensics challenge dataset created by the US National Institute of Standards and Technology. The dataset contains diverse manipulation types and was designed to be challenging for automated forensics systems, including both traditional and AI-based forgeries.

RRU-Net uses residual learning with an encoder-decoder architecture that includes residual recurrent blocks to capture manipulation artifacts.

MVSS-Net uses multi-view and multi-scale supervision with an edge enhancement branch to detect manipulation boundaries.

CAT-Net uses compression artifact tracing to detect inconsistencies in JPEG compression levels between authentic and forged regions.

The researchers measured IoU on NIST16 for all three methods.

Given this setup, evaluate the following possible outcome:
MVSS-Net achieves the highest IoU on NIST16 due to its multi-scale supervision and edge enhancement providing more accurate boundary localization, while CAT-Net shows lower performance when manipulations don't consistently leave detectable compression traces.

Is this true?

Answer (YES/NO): YES